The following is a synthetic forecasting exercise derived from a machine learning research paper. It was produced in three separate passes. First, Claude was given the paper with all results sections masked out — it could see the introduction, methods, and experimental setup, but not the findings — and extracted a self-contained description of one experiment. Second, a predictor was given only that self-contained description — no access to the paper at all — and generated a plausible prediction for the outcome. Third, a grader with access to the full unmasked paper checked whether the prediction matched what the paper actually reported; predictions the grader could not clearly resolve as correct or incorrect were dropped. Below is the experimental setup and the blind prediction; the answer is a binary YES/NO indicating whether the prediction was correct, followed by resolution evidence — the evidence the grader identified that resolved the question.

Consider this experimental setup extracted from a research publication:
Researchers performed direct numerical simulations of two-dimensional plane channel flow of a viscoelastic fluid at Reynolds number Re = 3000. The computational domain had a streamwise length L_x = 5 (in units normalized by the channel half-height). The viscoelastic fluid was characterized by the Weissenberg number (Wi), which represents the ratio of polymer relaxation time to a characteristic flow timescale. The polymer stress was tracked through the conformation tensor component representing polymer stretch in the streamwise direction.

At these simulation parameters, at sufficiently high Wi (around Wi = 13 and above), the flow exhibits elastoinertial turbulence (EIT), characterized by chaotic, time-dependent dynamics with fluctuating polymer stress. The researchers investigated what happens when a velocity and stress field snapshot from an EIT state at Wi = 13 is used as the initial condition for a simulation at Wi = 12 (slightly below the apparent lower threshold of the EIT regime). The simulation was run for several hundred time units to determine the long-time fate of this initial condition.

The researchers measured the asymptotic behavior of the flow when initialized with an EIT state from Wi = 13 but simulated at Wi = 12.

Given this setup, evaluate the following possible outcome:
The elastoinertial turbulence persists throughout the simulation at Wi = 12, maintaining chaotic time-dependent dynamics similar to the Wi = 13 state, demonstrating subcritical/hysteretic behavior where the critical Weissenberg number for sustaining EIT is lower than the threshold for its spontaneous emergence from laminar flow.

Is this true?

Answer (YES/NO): NO